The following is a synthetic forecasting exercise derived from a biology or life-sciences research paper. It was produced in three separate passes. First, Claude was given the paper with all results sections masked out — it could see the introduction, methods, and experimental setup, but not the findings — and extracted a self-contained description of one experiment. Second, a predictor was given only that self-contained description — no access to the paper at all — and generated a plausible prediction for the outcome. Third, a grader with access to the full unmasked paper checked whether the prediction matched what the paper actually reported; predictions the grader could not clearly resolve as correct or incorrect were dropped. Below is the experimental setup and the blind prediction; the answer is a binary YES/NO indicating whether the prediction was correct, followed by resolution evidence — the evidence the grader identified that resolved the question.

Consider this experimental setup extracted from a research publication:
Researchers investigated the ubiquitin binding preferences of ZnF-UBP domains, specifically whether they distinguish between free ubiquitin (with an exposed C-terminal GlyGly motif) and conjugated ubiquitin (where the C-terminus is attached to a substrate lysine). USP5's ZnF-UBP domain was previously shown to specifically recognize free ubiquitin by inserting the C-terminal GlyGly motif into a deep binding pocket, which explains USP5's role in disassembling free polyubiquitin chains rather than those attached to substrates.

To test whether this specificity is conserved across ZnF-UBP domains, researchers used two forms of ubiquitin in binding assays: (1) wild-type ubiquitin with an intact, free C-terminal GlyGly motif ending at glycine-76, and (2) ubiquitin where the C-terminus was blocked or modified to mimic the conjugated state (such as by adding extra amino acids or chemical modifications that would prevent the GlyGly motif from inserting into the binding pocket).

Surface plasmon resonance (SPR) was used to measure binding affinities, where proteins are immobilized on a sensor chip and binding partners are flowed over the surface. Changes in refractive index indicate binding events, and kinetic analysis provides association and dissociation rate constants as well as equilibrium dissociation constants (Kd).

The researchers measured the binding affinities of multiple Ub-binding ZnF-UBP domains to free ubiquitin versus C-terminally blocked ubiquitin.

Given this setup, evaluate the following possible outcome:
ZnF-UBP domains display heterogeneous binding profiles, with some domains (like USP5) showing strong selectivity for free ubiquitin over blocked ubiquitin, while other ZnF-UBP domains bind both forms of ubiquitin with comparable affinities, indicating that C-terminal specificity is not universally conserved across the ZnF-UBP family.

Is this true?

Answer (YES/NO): NO